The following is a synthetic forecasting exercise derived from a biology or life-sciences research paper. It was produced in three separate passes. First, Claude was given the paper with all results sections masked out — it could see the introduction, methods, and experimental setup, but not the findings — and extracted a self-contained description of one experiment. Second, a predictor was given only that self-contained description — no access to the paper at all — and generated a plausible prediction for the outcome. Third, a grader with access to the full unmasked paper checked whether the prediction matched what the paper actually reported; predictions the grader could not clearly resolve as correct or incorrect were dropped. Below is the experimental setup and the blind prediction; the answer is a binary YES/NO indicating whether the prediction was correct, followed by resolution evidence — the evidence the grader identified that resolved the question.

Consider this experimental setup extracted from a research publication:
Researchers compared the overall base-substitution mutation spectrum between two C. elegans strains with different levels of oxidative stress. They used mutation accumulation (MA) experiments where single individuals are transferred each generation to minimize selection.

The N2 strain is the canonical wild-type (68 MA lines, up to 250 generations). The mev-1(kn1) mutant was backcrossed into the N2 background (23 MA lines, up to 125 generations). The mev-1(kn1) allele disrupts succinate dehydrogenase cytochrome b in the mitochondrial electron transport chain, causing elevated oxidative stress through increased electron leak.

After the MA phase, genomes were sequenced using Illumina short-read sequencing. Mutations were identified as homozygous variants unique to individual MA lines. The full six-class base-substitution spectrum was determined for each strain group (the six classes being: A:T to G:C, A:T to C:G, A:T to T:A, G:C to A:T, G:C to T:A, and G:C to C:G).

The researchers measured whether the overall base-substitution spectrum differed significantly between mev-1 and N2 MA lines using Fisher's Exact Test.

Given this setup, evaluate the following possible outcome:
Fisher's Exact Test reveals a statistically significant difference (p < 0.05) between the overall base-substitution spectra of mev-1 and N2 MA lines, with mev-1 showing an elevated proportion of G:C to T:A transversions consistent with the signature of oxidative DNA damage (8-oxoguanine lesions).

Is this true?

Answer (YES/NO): NO